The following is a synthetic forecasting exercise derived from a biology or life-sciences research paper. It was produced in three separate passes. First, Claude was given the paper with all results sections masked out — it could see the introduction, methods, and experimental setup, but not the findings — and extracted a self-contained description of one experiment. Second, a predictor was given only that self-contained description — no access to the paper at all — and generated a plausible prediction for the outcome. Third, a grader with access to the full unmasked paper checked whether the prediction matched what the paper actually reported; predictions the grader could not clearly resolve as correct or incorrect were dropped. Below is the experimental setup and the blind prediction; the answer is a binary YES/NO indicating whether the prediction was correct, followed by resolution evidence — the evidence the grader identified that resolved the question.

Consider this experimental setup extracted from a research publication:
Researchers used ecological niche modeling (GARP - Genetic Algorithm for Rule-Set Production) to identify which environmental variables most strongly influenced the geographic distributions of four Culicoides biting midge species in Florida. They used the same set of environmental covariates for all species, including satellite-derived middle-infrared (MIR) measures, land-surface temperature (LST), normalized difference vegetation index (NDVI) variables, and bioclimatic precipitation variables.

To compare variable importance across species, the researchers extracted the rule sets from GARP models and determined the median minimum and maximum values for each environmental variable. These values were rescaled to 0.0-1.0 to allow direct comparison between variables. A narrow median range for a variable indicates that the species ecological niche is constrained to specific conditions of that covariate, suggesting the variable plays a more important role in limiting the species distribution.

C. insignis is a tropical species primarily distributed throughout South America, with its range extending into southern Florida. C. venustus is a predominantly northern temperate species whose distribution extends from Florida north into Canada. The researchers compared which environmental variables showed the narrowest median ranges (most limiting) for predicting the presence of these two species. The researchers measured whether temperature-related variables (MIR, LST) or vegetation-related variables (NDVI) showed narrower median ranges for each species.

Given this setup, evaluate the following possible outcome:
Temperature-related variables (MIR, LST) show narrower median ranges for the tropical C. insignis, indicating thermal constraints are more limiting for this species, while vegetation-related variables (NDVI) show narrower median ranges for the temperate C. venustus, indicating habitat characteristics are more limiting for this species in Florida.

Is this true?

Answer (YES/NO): YES